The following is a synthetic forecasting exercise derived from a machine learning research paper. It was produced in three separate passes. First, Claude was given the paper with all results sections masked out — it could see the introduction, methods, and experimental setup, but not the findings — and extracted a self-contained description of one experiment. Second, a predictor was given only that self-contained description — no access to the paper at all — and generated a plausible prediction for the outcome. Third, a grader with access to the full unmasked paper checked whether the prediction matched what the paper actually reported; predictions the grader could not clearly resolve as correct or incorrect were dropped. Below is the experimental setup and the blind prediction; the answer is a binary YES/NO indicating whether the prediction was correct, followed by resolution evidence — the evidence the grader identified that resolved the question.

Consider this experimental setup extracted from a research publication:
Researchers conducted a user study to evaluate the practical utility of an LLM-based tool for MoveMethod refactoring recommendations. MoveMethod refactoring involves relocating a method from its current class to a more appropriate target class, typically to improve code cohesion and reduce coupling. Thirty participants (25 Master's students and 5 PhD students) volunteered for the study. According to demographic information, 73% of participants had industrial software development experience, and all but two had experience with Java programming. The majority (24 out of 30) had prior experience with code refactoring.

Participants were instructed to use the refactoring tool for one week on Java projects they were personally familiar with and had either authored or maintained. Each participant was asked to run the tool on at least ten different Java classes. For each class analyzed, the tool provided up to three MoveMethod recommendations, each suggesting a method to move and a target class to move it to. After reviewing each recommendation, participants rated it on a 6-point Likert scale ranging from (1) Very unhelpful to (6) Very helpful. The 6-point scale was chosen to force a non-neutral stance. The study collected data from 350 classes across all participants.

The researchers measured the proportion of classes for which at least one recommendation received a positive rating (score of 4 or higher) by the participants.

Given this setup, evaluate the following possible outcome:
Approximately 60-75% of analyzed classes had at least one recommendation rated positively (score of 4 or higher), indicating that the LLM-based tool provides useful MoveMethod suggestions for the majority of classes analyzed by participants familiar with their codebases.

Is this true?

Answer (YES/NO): NO